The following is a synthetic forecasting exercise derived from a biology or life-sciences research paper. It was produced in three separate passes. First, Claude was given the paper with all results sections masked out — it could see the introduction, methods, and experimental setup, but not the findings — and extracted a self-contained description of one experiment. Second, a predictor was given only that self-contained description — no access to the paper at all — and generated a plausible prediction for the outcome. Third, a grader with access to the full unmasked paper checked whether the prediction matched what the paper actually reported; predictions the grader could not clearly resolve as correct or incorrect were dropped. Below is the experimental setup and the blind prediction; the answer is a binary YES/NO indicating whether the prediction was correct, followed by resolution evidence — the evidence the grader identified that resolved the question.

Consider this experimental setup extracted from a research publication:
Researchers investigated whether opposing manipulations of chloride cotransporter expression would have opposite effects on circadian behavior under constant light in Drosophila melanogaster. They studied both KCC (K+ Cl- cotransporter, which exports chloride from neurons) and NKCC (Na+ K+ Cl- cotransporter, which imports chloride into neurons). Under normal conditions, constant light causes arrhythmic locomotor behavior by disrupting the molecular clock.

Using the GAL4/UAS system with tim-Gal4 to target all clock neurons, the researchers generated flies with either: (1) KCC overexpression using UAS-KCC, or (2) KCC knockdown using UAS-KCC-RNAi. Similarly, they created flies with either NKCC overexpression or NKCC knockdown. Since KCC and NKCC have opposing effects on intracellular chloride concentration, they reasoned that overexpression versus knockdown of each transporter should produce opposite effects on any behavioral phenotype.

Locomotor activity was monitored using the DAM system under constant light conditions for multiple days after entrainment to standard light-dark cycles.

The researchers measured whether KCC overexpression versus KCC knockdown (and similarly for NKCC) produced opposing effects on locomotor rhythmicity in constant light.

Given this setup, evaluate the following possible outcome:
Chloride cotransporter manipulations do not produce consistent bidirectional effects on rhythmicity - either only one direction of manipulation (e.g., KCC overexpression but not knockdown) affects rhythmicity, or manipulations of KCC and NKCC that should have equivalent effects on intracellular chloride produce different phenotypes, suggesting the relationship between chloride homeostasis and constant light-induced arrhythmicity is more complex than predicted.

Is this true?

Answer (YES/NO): NO